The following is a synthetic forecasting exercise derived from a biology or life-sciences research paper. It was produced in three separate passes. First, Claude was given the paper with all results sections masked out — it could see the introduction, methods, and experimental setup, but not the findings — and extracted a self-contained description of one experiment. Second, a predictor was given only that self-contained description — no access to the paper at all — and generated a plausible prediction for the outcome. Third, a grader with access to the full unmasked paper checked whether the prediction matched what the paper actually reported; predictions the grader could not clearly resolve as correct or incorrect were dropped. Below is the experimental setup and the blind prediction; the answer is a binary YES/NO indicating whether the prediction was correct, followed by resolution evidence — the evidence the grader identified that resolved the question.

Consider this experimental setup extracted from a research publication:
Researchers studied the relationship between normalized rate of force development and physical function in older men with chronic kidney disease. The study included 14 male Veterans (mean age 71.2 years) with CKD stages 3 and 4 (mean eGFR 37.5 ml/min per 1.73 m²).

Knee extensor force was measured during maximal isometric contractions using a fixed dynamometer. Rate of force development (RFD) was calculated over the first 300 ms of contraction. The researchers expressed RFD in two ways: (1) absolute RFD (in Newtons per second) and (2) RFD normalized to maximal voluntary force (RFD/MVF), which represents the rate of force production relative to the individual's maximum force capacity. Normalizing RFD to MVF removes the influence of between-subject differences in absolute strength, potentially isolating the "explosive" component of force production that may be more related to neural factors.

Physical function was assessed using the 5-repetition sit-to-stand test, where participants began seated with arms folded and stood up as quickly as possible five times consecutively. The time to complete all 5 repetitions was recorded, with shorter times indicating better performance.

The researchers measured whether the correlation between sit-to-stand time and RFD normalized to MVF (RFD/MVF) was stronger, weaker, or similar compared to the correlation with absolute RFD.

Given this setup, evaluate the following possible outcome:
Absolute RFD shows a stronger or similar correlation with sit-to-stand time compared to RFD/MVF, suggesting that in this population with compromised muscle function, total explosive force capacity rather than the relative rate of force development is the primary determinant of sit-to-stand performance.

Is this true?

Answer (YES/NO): YES